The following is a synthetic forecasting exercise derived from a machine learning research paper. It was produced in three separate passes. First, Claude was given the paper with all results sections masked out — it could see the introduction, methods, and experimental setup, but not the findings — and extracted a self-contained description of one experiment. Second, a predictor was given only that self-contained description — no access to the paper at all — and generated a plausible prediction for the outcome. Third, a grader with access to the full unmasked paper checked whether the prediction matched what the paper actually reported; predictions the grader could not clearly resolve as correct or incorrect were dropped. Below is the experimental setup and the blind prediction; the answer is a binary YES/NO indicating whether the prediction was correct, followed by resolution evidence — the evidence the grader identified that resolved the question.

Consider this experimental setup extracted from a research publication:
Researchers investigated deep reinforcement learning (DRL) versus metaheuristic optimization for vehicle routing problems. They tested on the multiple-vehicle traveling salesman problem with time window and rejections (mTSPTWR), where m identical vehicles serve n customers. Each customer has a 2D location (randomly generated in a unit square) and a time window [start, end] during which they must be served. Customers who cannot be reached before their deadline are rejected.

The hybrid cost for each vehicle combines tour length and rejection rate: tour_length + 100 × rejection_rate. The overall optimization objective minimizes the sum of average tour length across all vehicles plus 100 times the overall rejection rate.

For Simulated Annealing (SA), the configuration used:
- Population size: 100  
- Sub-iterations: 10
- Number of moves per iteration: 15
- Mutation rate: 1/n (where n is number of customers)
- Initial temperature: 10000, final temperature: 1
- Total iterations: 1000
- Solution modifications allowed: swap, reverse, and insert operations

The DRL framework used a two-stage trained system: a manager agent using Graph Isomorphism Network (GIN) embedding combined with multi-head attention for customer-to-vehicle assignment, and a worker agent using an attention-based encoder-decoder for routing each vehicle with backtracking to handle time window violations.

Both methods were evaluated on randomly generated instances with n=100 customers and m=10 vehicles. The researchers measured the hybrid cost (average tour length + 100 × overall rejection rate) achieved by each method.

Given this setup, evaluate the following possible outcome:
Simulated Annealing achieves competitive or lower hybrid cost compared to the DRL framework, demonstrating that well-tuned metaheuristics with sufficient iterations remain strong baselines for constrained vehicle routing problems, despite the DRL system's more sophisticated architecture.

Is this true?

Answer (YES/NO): YES